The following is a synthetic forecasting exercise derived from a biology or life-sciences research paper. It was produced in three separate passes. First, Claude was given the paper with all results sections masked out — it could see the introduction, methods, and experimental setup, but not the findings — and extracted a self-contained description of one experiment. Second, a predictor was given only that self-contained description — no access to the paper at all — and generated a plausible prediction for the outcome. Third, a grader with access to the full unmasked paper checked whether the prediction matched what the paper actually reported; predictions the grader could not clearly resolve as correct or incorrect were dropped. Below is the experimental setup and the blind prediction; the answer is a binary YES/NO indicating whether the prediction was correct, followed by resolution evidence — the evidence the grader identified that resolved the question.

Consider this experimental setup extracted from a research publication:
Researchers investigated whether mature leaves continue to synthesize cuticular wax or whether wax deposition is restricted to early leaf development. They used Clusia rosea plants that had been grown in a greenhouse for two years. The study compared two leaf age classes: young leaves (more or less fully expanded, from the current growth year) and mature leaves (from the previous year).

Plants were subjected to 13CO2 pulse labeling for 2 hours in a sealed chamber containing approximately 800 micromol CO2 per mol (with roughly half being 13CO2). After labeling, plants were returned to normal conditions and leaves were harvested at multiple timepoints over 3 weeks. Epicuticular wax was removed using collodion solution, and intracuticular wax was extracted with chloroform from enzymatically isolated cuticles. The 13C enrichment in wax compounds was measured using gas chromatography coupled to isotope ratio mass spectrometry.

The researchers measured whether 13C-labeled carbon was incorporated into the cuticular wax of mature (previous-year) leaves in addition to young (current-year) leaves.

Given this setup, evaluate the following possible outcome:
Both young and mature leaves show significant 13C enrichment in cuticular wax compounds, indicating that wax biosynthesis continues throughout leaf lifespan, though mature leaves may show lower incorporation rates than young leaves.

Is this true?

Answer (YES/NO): YES